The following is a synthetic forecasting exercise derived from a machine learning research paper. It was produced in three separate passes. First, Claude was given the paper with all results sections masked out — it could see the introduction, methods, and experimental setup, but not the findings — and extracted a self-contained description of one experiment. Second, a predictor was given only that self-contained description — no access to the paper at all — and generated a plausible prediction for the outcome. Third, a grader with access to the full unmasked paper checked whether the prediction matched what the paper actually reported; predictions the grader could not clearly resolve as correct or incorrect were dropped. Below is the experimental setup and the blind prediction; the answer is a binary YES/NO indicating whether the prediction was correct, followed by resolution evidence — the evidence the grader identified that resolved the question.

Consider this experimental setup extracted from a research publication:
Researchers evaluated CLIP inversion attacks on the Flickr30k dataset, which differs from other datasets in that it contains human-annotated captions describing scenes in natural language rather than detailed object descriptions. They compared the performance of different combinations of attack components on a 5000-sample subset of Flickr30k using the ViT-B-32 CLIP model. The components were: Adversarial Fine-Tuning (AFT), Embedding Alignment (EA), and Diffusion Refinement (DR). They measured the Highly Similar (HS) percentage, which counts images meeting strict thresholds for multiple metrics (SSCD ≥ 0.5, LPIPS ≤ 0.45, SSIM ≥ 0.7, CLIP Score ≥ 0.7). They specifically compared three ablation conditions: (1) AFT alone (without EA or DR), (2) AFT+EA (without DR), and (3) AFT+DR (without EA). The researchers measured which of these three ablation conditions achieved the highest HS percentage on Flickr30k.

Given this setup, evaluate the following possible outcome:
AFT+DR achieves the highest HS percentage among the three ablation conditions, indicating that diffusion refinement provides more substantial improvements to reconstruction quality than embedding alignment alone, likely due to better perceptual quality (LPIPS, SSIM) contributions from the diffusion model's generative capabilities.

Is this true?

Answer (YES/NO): YES